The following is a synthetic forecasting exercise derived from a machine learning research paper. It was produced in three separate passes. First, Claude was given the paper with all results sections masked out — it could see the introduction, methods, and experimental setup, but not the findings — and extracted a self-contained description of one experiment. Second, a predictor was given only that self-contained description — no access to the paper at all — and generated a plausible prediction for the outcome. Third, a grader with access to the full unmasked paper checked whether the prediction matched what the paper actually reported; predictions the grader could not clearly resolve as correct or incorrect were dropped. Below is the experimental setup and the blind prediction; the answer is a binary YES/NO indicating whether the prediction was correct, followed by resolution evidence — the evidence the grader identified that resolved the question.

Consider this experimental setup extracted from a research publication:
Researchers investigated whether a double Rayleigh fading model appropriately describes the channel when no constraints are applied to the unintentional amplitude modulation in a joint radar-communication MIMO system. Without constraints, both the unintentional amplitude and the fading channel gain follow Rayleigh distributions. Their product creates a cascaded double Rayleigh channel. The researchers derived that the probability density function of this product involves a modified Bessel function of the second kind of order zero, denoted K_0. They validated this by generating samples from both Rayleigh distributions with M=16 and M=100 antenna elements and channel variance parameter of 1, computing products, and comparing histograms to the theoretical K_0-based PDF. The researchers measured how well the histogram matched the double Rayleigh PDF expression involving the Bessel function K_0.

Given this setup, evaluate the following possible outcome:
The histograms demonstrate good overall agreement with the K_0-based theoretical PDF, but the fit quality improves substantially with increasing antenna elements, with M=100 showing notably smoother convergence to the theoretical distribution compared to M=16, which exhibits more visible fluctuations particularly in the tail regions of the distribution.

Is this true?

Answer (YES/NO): NO